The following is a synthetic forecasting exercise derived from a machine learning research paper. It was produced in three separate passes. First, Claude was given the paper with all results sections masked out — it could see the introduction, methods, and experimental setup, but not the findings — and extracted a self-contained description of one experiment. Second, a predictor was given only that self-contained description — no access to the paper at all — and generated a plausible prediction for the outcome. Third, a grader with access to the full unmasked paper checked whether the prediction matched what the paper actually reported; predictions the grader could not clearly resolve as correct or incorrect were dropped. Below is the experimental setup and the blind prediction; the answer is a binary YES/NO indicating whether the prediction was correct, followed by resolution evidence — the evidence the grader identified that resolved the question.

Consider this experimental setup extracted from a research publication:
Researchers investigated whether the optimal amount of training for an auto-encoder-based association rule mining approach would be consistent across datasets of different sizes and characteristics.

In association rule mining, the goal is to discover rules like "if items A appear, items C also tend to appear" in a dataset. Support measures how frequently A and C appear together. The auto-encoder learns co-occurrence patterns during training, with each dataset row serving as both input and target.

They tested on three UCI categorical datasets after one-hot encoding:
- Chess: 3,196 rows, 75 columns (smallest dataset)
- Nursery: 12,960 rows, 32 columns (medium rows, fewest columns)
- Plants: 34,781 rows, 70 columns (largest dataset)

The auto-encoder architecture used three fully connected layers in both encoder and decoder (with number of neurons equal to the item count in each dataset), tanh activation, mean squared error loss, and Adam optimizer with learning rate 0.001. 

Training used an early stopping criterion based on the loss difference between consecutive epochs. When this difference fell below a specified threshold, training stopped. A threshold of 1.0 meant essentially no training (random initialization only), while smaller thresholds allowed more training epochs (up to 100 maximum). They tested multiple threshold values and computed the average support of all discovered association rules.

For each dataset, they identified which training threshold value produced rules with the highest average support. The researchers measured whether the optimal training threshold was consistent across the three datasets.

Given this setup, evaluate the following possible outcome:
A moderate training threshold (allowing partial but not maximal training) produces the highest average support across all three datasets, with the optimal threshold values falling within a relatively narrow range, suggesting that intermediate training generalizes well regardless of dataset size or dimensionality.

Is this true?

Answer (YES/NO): NO